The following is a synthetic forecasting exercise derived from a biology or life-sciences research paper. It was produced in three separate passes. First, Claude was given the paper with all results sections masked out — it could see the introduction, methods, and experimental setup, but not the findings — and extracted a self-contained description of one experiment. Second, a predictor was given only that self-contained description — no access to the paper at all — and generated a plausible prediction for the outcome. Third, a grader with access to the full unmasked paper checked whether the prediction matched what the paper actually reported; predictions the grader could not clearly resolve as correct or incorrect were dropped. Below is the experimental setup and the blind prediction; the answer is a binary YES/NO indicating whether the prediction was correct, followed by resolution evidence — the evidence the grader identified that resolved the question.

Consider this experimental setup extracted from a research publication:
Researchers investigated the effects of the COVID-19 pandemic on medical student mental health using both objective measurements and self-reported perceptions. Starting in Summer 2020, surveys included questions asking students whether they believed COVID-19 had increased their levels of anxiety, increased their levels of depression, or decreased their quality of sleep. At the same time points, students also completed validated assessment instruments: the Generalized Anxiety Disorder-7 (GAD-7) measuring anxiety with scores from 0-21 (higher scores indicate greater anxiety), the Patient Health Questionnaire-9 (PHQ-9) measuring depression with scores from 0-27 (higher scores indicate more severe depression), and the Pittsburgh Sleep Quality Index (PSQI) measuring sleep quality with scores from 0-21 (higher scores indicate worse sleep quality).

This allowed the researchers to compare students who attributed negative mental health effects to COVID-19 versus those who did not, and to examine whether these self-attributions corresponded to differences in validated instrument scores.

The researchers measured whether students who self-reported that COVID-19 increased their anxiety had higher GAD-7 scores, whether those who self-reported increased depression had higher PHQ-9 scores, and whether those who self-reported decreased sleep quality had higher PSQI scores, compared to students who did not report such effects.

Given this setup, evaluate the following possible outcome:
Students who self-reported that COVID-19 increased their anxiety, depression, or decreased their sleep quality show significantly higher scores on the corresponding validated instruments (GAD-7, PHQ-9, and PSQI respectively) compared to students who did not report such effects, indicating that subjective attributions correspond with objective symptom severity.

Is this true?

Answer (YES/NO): YES